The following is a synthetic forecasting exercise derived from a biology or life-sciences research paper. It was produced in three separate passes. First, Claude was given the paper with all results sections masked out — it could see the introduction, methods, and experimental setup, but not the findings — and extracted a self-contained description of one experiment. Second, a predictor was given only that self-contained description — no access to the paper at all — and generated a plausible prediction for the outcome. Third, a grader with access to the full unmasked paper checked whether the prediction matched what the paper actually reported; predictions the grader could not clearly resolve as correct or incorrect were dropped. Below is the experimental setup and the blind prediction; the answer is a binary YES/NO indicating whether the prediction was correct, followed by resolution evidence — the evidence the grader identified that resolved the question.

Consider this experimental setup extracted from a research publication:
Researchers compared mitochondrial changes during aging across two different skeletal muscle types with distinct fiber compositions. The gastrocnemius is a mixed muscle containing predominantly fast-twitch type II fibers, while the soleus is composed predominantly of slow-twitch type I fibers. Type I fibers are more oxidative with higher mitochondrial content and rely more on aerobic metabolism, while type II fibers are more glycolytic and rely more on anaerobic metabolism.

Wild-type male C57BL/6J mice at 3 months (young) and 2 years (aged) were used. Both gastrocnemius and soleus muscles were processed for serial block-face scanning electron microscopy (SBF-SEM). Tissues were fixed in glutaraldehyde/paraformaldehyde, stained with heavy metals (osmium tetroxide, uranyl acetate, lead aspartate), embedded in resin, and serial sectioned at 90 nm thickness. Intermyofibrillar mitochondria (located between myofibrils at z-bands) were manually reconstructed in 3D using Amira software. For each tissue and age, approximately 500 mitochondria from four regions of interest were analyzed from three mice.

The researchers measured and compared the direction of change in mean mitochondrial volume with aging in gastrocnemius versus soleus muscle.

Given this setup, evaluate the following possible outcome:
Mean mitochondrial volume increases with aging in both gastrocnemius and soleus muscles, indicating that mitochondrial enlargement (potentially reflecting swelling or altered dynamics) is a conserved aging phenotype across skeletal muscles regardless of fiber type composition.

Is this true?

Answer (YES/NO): NO